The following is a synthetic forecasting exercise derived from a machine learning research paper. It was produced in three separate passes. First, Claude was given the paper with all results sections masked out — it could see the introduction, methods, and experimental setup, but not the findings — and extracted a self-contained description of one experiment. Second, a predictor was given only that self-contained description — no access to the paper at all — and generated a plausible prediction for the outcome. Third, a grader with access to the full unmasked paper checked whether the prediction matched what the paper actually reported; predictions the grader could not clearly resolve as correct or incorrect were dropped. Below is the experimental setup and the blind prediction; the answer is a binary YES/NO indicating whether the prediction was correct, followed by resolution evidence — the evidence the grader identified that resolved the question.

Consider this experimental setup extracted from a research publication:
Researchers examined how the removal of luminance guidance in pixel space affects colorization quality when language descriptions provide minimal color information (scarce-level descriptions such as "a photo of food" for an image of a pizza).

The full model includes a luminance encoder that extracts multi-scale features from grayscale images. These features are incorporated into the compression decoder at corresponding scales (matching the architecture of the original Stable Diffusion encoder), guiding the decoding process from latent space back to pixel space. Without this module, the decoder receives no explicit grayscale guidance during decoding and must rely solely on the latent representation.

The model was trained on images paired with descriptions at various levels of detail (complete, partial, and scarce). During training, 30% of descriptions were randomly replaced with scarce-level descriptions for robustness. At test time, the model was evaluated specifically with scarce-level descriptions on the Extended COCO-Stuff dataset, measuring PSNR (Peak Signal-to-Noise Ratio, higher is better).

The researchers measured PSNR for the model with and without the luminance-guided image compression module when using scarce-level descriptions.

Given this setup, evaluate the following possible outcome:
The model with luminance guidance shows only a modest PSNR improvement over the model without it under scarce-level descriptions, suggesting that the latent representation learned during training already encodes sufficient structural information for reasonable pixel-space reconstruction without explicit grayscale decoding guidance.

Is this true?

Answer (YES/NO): NO